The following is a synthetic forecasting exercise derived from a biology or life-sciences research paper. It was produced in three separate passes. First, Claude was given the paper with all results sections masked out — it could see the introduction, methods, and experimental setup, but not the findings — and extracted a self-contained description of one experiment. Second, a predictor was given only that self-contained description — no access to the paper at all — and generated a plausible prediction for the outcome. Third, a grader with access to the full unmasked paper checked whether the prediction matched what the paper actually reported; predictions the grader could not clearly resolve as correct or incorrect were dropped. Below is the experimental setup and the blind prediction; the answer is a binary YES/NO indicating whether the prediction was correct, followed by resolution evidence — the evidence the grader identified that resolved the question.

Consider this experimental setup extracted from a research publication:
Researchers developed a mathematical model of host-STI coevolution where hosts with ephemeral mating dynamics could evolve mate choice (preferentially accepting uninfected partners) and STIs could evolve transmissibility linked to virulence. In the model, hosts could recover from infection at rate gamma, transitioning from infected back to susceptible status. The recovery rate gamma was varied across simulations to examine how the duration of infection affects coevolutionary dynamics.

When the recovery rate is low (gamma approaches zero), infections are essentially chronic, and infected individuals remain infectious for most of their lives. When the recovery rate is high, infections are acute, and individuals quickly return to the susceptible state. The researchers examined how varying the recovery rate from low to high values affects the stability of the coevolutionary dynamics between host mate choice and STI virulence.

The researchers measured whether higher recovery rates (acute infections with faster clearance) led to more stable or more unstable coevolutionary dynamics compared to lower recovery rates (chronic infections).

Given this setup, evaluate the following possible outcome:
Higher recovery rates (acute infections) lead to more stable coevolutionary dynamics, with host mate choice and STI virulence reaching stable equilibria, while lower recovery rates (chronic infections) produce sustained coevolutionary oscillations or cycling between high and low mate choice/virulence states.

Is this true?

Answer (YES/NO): YES